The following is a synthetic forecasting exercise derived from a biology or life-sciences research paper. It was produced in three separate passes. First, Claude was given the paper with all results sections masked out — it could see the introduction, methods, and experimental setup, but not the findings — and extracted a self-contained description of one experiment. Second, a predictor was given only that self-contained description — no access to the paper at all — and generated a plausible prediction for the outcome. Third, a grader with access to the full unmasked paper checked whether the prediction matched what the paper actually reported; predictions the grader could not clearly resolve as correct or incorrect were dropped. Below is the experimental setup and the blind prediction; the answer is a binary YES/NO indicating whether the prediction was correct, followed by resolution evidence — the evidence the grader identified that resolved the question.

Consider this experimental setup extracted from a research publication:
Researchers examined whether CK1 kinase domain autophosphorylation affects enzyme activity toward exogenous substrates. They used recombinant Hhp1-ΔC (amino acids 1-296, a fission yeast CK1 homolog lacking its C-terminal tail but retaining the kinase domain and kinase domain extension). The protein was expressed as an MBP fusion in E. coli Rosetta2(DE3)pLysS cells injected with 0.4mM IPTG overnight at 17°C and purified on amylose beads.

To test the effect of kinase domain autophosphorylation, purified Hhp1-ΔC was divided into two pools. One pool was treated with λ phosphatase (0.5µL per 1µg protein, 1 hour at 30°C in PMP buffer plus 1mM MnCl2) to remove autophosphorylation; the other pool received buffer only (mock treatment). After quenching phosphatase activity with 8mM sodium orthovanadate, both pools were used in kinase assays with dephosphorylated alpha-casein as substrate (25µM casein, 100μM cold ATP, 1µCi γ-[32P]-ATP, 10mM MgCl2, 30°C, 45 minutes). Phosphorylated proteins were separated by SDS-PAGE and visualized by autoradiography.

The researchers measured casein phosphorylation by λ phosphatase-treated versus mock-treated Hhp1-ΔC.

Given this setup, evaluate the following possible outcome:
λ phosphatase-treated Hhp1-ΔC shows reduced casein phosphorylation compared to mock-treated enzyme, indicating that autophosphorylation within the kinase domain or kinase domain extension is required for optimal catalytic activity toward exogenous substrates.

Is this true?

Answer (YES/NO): NO